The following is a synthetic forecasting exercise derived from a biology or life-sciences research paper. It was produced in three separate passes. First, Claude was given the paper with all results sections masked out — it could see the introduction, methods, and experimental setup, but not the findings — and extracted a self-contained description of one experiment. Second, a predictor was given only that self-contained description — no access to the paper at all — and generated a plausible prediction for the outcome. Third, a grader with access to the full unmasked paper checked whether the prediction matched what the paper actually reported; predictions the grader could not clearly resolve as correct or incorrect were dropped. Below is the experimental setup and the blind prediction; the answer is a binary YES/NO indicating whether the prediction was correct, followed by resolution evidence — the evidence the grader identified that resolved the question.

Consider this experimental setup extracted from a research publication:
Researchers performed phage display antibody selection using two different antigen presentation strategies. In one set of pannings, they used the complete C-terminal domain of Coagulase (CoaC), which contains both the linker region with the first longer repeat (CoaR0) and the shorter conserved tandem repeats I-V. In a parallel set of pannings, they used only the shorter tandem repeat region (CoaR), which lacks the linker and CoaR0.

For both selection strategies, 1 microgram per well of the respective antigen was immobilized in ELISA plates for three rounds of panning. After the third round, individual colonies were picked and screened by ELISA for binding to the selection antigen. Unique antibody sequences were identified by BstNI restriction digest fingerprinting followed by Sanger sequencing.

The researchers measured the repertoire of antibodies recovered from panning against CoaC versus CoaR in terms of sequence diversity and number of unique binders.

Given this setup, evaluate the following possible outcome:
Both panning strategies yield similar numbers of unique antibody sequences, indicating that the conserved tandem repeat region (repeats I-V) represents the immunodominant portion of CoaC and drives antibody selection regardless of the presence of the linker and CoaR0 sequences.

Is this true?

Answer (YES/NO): NO